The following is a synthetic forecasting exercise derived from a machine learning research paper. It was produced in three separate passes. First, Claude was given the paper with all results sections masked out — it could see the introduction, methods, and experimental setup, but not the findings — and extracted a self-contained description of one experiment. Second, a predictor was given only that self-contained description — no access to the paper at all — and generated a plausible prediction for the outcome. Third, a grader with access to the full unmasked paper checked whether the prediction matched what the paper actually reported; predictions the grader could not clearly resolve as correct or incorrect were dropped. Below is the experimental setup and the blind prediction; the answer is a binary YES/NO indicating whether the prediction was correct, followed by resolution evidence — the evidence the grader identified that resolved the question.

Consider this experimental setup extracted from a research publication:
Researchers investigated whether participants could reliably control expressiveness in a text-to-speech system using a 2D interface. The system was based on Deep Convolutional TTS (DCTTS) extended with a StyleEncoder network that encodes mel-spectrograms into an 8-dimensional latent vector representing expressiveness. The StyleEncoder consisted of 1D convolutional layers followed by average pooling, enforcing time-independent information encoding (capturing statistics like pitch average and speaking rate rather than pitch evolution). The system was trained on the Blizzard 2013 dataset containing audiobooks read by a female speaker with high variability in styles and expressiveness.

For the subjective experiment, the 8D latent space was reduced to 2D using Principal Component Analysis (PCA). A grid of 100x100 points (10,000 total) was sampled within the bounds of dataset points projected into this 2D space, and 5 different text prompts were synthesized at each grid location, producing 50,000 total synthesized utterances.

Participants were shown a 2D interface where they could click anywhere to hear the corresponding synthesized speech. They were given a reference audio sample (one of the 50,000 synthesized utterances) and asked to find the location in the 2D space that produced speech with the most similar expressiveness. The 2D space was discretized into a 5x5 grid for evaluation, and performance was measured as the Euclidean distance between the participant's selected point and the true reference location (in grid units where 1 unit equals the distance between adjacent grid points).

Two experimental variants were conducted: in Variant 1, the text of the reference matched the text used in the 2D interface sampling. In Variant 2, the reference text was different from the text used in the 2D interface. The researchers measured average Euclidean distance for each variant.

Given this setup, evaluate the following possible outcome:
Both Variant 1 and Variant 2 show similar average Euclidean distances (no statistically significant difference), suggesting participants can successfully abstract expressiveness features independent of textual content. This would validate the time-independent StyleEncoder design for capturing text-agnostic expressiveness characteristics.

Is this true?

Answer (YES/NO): NO